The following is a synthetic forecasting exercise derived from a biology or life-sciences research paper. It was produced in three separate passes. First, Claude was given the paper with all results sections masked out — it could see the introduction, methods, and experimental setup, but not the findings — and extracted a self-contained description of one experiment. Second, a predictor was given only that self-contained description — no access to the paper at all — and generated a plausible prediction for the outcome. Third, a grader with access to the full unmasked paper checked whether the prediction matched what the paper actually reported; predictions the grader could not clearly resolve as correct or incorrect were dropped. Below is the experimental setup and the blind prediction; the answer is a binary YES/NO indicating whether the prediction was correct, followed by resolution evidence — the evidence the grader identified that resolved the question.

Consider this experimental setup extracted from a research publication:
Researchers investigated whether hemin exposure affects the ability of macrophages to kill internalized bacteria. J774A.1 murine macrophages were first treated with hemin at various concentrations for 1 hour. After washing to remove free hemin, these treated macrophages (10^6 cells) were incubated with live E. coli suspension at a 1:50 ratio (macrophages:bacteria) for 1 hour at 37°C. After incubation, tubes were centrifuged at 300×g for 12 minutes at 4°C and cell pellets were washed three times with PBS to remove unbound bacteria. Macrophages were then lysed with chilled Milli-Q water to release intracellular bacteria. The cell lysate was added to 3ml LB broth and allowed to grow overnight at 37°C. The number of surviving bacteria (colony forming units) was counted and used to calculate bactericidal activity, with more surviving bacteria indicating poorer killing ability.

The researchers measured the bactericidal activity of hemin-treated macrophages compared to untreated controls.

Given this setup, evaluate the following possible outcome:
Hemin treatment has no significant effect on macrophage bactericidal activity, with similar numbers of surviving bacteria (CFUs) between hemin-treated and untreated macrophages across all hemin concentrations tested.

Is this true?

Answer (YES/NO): NO